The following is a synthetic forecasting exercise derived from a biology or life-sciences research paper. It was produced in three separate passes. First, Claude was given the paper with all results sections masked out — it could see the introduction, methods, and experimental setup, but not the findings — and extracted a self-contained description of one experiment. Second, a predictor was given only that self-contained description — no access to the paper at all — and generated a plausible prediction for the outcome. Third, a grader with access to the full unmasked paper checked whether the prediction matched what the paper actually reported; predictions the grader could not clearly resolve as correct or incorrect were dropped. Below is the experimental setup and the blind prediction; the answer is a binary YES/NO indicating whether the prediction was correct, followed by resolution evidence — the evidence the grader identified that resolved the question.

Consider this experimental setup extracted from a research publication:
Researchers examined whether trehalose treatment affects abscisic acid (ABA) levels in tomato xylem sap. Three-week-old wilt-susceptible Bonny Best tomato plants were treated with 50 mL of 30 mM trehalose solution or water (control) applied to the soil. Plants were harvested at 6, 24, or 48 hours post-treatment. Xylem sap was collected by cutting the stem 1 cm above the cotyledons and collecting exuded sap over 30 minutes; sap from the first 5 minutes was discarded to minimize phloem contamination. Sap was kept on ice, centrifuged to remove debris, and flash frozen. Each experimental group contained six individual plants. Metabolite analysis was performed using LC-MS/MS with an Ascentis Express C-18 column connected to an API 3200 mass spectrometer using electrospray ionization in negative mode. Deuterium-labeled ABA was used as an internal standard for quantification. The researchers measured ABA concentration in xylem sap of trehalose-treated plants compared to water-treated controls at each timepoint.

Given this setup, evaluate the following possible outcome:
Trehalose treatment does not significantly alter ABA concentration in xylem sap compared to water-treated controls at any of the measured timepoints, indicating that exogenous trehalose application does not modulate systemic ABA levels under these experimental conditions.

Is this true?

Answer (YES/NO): NO